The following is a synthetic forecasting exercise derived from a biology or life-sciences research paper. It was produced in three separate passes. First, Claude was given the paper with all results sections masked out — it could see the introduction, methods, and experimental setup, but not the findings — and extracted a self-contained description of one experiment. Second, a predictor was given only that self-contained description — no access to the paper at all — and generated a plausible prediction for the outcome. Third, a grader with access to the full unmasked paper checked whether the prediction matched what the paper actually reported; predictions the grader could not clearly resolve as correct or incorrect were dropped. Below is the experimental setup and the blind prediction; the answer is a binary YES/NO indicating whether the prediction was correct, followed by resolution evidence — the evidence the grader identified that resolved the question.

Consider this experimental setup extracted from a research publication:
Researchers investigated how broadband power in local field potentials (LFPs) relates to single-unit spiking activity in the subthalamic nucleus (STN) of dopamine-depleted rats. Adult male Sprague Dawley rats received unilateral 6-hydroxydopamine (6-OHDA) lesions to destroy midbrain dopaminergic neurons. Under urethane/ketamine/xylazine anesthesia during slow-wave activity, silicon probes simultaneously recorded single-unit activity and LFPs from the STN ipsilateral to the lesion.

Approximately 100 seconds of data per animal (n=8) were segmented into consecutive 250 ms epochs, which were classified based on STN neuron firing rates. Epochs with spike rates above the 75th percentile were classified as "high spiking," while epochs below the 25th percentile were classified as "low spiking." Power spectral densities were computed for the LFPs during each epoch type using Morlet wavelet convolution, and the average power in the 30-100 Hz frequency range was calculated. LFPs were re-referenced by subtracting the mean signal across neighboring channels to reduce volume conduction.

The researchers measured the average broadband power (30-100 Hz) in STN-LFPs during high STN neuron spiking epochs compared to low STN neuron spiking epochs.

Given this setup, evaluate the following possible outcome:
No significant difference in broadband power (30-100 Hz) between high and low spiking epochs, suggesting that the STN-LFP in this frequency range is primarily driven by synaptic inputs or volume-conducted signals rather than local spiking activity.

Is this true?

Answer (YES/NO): NO